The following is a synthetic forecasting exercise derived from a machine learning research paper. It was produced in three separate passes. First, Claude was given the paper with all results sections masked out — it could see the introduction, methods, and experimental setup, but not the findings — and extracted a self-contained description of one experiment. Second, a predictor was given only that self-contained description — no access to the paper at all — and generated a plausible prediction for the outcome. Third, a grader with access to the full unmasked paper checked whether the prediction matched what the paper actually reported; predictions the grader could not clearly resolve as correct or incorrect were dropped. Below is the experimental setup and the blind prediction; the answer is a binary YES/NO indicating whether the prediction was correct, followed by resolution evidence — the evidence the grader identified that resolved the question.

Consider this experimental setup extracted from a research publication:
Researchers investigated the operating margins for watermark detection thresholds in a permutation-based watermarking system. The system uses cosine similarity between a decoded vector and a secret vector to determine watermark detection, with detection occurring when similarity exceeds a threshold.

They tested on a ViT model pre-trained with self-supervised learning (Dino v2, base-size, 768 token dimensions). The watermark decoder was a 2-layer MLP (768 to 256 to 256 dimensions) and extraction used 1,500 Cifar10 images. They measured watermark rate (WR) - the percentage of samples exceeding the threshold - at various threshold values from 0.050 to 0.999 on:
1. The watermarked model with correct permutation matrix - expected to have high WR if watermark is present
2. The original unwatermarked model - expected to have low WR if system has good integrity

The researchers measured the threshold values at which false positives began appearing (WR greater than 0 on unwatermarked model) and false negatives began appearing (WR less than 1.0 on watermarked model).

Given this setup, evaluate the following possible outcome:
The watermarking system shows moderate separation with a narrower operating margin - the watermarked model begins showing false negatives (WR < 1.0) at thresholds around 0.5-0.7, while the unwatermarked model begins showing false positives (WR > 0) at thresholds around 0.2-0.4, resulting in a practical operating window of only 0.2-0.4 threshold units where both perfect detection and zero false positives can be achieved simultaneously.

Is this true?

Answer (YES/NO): NO